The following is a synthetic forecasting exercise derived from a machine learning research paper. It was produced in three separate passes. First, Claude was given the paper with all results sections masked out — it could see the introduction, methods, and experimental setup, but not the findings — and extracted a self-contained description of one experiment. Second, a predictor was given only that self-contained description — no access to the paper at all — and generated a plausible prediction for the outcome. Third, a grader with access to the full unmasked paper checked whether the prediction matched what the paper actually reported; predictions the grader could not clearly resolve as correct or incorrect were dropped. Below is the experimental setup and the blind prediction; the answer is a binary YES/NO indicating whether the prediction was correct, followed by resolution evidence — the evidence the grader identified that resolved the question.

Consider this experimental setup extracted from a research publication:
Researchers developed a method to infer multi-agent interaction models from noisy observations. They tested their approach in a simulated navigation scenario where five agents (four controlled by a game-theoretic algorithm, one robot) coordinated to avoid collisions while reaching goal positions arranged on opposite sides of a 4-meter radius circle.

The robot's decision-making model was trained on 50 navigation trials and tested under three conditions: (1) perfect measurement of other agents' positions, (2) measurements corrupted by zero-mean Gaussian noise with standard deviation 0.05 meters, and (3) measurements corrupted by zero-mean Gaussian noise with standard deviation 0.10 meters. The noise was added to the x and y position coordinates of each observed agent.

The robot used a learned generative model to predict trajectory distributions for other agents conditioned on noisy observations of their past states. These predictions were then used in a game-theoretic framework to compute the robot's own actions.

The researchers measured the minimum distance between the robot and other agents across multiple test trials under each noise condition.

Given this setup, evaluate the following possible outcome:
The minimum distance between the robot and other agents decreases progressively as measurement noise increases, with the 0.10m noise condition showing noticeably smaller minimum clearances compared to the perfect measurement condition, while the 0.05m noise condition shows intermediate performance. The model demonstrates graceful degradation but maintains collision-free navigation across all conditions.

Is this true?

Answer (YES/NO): NO